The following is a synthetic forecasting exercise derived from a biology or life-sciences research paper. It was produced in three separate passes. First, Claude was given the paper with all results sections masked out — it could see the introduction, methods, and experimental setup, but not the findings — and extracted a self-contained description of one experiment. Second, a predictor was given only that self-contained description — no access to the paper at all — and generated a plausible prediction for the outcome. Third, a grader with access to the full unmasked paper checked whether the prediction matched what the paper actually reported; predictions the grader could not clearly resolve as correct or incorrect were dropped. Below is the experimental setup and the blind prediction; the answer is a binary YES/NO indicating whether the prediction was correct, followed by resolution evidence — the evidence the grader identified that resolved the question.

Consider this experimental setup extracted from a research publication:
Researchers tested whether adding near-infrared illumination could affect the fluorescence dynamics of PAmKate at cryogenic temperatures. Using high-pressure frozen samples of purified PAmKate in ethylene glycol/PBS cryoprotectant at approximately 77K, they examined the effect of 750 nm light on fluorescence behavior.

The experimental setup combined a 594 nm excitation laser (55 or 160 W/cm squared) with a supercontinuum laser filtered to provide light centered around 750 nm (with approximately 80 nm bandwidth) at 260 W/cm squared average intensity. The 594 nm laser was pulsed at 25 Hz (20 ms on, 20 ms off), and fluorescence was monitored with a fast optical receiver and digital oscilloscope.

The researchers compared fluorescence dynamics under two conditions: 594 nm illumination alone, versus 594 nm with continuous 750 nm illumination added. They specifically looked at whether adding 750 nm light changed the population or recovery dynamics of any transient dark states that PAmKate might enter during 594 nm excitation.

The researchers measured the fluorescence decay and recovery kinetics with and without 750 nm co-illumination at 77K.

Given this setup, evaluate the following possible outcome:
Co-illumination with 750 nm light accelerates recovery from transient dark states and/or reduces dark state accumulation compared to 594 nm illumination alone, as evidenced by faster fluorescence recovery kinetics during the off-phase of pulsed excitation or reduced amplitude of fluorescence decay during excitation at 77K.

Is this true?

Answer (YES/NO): YES